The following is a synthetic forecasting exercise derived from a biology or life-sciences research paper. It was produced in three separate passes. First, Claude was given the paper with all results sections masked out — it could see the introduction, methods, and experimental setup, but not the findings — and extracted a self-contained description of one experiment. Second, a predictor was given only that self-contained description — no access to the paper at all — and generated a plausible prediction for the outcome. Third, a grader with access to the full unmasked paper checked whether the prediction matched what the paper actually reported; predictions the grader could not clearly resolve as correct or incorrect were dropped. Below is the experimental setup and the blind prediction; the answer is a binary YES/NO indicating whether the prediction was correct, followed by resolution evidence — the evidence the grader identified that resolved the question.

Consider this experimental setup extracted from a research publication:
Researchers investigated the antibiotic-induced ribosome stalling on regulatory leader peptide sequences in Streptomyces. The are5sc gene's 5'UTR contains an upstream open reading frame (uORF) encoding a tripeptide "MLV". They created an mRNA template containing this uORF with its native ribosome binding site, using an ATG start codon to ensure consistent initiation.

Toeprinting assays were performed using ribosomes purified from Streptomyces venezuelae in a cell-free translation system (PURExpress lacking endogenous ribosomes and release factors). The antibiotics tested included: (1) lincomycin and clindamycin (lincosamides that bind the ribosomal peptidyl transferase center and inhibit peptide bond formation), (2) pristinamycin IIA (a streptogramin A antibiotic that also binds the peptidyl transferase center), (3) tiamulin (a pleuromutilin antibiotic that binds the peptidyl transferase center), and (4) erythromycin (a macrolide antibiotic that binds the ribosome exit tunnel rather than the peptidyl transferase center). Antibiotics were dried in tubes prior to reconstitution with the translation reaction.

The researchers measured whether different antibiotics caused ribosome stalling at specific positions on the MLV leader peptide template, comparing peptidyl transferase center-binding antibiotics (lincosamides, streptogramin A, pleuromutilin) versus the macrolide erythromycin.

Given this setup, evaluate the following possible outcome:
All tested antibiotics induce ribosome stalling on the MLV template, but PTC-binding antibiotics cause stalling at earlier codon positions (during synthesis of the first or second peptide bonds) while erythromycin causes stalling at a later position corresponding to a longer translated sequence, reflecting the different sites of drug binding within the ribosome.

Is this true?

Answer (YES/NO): NO